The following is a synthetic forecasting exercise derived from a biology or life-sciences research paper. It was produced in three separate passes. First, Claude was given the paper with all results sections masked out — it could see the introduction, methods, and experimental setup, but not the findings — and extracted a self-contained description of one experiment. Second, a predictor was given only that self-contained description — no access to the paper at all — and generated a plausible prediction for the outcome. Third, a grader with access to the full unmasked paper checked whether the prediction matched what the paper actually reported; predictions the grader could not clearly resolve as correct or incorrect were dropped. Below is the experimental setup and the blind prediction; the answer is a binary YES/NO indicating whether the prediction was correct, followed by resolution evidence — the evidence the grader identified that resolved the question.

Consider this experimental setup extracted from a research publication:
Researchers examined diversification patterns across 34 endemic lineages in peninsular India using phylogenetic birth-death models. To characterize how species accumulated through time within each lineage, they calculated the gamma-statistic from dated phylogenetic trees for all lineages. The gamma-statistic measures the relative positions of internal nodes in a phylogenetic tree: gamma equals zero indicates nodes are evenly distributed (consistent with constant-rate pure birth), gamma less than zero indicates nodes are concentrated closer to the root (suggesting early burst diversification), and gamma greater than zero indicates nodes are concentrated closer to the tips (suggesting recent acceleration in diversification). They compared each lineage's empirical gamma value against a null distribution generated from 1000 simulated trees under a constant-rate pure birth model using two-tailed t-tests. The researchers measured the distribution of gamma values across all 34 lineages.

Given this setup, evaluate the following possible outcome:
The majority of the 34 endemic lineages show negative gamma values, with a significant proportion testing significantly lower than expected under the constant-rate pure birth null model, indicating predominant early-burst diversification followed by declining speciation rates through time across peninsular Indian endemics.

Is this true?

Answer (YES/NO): NO